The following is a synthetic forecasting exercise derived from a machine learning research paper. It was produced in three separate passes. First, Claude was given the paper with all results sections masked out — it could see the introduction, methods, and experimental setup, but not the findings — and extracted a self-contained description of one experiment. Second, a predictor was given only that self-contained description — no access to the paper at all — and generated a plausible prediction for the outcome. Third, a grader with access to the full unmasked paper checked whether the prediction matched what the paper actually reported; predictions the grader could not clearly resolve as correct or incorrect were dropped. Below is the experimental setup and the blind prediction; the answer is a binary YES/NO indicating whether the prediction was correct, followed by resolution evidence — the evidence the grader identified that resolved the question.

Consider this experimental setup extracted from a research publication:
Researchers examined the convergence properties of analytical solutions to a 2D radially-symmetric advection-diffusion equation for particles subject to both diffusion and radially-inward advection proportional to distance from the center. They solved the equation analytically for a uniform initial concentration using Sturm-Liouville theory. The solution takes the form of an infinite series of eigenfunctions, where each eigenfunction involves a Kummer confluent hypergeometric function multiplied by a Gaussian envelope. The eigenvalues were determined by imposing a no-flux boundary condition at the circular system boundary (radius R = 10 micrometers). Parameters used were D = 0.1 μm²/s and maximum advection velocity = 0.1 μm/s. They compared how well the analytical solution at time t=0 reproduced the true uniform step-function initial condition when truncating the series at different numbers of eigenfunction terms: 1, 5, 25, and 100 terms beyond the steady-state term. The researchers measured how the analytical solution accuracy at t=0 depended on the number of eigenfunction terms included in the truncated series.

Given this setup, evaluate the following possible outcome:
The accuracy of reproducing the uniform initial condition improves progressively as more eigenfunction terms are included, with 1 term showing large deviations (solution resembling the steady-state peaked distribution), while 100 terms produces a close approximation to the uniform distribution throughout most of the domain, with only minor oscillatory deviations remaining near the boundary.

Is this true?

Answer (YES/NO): NO